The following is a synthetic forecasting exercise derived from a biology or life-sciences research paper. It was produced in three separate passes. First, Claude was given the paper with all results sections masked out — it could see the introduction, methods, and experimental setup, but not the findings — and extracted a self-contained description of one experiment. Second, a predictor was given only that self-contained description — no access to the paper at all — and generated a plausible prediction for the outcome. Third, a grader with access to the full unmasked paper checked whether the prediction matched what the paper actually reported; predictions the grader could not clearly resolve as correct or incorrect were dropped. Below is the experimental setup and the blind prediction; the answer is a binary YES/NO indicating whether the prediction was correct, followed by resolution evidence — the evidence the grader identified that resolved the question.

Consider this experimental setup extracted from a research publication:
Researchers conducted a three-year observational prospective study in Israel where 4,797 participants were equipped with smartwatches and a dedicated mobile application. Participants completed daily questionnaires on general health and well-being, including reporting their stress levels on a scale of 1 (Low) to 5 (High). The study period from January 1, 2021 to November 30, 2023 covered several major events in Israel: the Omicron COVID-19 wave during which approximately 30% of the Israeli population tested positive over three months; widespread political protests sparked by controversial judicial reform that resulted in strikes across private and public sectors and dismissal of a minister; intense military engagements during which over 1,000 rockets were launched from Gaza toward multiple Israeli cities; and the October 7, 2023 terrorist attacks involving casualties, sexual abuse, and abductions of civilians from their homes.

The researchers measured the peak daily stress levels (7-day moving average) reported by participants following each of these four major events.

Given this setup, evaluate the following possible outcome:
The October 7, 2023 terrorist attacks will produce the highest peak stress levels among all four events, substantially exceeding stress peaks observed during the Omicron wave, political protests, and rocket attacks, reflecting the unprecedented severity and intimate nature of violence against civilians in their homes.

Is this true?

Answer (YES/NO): YES